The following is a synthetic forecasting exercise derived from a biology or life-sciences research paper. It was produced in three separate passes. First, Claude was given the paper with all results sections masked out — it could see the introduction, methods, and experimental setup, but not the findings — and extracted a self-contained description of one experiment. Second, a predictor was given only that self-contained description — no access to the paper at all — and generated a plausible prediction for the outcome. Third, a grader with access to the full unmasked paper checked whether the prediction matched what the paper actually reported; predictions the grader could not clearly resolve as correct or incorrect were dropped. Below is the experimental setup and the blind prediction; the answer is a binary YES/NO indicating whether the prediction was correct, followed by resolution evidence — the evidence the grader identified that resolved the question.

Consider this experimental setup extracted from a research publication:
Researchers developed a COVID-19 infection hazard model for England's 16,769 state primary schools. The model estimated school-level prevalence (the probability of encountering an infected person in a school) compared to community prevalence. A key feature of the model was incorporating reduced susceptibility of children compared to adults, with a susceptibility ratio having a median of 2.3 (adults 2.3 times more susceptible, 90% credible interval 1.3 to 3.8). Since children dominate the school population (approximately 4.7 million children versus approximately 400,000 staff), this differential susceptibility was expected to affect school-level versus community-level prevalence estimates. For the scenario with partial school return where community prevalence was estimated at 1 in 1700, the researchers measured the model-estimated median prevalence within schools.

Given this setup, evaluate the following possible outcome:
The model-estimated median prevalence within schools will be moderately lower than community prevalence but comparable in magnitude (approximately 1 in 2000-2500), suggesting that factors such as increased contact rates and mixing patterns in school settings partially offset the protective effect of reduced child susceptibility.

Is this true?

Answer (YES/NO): NO